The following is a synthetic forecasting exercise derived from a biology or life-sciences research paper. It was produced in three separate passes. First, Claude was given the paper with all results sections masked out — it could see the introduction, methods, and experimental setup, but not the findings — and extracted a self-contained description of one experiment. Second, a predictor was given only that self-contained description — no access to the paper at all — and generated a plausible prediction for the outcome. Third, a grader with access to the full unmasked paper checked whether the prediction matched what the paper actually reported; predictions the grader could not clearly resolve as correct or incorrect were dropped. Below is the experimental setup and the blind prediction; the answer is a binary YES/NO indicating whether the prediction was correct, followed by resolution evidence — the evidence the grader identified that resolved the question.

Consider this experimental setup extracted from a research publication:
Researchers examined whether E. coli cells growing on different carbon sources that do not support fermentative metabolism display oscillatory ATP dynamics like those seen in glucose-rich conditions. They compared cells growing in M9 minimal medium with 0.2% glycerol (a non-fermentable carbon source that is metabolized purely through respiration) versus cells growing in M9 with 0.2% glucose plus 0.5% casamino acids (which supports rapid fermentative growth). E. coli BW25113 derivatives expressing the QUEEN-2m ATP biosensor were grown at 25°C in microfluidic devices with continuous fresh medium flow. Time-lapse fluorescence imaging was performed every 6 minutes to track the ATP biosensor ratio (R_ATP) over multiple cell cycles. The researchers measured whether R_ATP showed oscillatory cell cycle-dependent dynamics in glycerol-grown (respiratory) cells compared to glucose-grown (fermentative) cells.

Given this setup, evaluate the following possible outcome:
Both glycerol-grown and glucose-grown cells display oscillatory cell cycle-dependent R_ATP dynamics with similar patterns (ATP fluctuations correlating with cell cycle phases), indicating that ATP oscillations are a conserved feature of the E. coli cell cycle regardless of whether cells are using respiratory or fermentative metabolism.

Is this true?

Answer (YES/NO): NO